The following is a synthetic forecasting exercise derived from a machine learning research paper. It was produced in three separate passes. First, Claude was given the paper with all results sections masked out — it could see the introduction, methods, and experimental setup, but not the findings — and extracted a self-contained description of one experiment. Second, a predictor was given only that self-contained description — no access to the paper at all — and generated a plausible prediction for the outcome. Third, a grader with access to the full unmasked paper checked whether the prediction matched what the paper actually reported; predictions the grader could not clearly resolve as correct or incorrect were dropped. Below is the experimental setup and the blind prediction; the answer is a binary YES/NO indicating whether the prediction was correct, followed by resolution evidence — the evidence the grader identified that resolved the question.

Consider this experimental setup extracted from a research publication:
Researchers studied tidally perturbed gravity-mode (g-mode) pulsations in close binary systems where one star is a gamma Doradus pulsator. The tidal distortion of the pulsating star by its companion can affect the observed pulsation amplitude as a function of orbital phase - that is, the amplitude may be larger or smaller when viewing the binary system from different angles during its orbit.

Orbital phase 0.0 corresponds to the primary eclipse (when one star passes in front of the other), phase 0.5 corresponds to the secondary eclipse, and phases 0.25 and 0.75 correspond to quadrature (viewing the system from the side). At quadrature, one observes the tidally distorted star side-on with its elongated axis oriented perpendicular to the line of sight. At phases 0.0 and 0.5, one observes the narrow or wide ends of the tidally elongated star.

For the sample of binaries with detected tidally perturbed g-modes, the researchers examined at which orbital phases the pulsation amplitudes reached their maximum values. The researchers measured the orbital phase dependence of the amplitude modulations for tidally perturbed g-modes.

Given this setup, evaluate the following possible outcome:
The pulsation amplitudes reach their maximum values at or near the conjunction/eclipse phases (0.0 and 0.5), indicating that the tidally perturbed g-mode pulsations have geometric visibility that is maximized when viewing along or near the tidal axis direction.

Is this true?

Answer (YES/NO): NO